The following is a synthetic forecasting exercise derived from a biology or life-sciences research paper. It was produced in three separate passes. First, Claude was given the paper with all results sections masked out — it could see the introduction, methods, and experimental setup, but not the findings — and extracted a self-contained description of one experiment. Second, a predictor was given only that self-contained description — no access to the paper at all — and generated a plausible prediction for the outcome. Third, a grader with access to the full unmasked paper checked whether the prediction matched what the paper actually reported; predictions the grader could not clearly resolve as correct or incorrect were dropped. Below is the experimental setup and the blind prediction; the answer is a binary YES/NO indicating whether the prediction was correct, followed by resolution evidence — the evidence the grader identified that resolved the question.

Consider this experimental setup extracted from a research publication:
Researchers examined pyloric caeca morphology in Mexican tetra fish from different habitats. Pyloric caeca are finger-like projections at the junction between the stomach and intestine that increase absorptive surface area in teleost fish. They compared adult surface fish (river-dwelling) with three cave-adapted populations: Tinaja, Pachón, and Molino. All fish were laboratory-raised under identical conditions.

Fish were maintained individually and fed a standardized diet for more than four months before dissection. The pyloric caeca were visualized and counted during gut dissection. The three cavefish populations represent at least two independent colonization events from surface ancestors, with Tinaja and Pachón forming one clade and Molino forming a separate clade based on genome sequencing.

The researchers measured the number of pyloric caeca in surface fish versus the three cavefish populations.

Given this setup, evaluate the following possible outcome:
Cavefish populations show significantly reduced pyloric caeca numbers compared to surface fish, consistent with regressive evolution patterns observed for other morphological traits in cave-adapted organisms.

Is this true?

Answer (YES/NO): NO